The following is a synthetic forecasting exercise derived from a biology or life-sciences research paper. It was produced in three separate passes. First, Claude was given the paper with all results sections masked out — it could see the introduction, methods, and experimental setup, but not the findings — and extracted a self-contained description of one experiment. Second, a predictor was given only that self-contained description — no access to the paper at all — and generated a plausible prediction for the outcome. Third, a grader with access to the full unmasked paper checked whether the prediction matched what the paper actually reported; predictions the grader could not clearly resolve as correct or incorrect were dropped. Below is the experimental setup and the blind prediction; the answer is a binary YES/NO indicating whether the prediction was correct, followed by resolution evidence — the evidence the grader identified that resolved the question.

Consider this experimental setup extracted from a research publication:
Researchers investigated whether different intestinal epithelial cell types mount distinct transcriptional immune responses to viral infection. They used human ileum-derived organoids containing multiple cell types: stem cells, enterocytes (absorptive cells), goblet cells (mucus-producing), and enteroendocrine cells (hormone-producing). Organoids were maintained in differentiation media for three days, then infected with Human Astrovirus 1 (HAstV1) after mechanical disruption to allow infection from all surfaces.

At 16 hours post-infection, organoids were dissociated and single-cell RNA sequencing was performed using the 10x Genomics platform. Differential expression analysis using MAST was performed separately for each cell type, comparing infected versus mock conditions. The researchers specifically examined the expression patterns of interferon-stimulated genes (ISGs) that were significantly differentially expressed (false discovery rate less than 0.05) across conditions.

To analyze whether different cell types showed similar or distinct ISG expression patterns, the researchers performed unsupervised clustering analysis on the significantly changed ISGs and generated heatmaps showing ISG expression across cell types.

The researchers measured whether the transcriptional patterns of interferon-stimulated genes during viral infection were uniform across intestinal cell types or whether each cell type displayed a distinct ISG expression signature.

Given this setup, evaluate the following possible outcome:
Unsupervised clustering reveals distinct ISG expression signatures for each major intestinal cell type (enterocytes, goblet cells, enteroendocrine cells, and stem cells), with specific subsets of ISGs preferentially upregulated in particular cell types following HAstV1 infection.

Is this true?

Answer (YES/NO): YES